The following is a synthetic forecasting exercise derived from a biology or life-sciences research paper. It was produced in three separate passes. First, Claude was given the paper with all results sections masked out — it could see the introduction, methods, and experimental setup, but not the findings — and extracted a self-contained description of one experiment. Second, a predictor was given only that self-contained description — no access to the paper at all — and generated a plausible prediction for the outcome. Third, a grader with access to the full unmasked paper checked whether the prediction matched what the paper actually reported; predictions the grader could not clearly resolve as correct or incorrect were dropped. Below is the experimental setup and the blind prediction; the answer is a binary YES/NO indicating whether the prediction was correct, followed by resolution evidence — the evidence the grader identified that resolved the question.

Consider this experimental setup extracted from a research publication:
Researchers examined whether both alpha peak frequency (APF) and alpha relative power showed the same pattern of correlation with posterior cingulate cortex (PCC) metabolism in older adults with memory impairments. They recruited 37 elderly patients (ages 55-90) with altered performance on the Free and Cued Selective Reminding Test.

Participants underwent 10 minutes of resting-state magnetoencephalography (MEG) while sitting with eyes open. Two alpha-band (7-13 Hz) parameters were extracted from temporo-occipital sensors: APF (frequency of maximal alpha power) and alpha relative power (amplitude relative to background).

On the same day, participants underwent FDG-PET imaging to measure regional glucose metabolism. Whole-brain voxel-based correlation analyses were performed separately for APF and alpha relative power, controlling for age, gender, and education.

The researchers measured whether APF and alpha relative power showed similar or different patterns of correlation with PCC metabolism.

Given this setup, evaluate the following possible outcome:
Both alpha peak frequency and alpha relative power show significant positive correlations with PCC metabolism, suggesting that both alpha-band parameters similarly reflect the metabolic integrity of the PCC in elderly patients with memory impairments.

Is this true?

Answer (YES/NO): NO